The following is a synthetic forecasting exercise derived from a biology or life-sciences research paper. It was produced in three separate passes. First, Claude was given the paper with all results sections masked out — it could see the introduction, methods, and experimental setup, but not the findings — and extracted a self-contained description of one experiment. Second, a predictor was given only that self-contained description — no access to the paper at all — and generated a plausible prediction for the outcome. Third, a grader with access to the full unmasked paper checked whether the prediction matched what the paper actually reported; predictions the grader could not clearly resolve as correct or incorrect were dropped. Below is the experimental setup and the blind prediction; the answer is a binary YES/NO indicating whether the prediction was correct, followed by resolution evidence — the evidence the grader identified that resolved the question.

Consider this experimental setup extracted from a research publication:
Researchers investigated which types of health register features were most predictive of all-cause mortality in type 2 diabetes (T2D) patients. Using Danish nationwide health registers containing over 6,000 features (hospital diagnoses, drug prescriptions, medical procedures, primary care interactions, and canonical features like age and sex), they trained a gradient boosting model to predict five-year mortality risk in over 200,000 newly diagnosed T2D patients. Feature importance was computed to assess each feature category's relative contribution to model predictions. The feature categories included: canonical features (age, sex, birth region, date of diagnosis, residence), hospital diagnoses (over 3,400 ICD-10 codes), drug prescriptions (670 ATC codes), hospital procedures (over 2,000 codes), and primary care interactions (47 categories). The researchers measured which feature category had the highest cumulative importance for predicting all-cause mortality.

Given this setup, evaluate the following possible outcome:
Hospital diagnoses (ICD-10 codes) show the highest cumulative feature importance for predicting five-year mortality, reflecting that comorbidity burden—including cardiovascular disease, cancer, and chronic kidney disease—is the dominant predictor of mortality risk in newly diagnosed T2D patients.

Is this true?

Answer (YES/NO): YES